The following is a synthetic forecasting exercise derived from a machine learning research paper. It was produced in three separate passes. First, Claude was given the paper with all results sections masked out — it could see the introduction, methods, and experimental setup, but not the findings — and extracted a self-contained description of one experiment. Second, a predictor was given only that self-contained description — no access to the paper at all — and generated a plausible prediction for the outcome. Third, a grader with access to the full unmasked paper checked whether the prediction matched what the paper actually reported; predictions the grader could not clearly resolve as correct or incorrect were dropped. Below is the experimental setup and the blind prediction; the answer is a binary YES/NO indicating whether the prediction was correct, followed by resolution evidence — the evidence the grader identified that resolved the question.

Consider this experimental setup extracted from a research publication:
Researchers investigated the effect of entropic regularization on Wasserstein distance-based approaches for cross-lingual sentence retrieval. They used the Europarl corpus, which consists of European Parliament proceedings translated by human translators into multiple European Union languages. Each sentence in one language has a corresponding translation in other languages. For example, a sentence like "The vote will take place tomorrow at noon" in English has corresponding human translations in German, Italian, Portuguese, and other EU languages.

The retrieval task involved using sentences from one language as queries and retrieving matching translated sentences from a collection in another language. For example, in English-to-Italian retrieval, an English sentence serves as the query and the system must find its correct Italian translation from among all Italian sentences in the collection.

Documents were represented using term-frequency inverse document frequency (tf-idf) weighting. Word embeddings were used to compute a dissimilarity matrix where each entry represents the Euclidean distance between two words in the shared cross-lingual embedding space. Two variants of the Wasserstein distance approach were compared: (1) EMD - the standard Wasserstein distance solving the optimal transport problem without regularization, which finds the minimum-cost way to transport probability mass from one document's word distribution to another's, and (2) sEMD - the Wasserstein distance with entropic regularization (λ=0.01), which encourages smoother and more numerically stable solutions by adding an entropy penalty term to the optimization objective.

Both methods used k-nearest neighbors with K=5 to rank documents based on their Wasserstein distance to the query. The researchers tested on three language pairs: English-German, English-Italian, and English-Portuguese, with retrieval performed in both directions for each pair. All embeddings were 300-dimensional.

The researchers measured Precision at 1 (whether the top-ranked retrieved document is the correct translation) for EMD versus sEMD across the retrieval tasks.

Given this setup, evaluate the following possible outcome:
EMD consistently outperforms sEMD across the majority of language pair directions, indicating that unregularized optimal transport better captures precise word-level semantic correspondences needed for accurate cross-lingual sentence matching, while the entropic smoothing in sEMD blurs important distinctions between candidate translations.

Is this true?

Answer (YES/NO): NO